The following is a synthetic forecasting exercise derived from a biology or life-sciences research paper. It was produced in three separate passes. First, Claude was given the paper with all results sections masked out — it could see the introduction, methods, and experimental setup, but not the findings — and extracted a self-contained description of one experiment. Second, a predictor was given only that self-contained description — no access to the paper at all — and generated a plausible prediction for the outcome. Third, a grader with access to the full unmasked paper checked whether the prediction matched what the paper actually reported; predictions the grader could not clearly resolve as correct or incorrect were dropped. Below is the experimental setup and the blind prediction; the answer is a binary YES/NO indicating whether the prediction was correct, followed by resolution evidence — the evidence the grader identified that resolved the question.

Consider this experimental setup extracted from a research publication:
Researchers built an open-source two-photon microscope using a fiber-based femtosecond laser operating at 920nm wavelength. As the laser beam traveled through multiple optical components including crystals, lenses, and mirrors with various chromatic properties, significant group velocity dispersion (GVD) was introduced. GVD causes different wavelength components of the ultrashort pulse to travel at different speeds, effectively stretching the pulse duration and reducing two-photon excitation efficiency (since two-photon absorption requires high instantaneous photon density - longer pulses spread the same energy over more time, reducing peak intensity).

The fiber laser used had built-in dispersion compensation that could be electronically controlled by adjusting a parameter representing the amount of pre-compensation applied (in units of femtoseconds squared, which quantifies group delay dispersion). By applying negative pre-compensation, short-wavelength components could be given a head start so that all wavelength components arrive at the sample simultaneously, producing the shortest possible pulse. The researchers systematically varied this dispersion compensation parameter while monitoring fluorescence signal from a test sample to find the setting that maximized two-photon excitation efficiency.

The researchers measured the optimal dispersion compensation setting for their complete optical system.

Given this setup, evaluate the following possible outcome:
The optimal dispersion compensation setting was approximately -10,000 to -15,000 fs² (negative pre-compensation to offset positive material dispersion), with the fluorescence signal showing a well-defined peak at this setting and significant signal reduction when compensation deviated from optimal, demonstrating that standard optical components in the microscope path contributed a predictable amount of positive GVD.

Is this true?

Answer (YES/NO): NO